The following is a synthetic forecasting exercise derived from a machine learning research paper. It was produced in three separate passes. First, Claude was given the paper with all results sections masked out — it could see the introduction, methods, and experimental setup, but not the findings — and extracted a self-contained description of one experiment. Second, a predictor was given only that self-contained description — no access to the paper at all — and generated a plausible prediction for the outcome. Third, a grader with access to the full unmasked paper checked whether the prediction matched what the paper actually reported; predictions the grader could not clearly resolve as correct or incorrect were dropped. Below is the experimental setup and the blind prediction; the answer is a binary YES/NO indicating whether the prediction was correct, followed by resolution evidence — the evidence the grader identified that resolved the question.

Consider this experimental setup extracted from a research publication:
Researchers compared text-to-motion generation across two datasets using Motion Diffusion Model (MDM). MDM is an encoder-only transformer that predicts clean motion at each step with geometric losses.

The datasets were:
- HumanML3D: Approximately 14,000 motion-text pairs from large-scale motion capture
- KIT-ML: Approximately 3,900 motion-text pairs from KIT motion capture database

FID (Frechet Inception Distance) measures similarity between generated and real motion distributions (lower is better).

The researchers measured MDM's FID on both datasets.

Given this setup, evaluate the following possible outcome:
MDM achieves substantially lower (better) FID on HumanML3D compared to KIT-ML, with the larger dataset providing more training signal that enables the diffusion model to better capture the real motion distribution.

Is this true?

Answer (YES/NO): NO